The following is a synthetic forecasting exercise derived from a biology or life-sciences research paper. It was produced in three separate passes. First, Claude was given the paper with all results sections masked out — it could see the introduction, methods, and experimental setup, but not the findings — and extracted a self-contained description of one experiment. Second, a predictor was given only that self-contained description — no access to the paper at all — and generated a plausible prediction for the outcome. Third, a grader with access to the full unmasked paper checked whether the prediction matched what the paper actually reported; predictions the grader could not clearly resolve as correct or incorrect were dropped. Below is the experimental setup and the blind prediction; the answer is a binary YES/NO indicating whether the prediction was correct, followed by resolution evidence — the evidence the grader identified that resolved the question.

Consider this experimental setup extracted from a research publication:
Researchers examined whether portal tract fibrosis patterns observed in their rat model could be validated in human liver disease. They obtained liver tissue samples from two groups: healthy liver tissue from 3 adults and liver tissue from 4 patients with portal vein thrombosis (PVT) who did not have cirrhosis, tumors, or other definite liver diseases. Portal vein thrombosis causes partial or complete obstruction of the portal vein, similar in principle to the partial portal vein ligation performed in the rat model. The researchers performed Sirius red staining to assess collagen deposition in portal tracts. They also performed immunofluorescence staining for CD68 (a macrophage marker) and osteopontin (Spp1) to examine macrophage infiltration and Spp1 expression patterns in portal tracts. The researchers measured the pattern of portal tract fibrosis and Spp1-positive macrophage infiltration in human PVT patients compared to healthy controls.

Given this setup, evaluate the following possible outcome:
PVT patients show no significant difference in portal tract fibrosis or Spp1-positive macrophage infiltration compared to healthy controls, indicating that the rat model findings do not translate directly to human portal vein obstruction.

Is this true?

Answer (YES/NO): NO